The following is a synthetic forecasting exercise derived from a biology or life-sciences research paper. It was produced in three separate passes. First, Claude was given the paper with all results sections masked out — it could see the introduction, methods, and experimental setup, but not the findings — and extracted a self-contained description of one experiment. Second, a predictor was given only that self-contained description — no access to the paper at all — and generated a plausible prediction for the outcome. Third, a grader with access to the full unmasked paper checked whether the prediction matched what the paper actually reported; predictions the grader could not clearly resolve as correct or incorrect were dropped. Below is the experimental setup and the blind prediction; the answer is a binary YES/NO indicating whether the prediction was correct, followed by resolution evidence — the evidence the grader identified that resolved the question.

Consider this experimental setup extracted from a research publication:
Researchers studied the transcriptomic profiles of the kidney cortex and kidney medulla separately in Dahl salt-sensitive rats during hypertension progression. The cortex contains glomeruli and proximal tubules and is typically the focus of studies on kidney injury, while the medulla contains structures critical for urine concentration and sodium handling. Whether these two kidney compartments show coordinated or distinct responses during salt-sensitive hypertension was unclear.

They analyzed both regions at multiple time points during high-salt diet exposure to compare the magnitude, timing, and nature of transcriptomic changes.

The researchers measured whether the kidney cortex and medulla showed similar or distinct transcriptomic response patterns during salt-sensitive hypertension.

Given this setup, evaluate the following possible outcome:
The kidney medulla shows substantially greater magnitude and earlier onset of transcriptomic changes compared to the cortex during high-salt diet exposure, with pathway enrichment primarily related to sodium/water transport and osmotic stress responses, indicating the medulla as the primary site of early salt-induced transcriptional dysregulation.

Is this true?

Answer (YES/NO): NO